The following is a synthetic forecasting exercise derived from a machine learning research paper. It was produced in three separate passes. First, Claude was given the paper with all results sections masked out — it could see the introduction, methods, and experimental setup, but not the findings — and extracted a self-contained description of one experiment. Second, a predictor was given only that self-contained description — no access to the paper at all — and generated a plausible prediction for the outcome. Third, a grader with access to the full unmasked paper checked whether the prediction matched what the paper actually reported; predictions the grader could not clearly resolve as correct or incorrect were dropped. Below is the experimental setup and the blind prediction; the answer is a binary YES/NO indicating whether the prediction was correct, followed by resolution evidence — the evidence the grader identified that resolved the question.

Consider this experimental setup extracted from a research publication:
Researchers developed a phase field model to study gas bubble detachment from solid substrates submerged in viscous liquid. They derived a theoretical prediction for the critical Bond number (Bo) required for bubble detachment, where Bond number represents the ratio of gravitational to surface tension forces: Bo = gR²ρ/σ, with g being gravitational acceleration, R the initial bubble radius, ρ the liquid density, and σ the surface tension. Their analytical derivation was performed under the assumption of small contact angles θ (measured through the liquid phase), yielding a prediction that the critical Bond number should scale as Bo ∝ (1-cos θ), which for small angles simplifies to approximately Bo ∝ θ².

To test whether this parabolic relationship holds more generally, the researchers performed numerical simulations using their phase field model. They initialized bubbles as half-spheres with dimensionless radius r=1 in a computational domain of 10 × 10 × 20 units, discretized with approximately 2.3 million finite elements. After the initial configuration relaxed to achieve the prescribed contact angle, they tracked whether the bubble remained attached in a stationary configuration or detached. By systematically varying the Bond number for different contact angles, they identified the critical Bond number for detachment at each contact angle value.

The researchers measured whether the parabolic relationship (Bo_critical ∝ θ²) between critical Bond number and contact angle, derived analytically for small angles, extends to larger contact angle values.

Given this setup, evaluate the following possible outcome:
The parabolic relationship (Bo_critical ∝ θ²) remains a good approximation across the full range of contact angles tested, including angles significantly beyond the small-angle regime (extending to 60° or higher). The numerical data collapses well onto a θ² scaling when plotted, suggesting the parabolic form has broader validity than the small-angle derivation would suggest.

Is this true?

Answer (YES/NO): YES